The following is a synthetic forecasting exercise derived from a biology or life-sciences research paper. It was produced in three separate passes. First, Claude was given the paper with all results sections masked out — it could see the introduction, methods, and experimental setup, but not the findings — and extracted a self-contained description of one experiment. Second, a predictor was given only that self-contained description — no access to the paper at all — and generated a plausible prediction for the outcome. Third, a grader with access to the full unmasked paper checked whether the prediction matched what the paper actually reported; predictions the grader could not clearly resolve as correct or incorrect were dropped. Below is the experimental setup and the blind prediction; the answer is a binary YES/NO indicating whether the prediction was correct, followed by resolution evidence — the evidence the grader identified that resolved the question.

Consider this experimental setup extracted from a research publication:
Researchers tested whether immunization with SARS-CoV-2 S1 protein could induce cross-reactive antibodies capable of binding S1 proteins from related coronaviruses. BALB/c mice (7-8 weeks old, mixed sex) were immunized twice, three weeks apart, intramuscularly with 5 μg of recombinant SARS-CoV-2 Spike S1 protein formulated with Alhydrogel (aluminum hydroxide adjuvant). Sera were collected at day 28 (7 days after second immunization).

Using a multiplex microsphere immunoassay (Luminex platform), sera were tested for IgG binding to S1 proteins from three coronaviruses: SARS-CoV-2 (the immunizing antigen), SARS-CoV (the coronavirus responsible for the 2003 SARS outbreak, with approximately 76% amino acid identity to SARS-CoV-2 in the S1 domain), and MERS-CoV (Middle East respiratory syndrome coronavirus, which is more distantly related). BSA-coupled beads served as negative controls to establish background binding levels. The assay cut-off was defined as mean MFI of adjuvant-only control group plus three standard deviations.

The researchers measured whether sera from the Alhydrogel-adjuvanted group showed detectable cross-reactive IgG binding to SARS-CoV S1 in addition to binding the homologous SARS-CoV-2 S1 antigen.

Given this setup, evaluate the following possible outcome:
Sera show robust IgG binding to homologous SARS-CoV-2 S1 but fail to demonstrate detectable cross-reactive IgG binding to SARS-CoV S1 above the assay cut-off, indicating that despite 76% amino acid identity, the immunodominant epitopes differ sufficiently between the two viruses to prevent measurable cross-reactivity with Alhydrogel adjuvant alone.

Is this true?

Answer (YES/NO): NO